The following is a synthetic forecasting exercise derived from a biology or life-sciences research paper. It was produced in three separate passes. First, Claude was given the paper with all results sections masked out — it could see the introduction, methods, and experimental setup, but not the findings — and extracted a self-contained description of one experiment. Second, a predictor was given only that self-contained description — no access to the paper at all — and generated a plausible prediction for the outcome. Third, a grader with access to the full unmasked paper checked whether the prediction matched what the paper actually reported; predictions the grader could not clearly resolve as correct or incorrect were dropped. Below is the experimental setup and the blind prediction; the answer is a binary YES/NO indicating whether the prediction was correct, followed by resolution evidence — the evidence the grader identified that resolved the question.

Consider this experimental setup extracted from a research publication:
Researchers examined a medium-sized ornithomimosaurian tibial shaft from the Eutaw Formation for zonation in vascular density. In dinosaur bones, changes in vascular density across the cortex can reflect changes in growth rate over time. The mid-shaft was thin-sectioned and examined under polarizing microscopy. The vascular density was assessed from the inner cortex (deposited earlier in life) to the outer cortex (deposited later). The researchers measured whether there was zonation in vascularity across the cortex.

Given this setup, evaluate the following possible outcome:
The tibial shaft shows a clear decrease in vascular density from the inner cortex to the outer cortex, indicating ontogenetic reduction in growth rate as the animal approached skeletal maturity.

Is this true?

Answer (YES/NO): YES